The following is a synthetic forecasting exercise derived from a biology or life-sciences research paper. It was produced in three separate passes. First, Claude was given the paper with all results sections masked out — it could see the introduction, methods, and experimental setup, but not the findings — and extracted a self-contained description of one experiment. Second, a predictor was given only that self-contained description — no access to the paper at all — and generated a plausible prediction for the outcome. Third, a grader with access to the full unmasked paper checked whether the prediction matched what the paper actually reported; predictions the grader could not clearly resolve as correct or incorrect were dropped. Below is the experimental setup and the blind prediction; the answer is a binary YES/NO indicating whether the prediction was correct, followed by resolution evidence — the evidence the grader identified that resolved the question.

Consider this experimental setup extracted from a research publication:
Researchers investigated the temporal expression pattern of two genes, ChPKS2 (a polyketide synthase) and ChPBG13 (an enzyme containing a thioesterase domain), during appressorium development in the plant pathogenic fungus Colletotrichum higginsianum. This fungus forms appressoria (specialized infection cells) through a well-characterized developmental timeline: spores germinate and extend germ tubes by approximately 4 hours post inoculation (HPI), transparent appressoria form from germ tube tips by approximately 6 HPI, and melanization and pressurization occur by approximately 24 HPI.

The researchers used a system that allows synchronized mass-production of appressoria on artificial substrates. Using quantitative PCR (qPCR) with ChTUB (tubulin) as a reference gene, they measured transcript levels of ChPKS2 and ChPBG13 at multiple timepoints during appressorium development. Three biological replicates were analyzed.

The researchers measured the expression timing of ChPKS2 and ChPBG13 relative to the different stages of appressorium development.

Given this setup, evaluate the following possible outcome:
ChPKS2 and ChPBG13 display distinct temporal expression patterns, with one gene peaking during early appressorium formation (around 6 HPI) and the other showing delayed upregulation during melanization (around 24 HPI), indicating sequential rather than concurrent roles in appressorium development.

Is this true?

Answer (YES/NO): NO